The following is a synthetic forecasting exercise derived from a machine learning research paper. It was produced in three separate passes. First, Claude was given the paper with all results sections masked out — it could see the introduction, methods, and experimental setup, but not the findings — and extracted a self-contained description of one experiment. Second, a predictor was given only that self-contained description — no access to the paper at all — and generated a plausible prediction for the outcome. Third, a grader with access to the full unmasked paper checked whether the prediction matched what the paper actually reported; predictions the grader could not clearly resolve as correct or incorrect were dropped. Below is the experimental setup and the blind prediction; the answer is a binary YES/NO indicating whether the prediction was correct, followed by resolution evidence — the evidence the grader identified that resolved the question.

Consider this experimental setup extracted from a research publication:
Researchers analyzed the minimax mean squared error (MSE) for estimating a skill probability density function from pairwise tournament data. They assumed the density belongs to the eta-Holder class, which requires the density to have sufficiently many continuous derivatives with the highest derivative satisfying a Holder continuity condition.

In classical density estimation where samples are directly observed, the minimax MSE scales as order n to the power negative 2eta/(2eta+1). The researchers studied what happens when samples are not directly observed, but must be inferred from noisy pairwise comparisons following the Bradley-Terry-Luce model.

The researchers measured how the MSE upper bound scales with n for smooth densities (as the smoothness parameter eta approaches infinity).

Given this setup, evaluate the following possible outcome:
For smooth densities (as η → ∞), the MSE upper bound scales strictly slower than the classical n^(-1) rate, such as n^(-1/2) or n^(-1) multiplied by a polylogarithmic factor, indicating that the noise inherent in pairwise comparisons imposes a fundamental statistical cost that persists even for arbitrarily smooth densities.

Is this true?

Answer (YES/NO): NO